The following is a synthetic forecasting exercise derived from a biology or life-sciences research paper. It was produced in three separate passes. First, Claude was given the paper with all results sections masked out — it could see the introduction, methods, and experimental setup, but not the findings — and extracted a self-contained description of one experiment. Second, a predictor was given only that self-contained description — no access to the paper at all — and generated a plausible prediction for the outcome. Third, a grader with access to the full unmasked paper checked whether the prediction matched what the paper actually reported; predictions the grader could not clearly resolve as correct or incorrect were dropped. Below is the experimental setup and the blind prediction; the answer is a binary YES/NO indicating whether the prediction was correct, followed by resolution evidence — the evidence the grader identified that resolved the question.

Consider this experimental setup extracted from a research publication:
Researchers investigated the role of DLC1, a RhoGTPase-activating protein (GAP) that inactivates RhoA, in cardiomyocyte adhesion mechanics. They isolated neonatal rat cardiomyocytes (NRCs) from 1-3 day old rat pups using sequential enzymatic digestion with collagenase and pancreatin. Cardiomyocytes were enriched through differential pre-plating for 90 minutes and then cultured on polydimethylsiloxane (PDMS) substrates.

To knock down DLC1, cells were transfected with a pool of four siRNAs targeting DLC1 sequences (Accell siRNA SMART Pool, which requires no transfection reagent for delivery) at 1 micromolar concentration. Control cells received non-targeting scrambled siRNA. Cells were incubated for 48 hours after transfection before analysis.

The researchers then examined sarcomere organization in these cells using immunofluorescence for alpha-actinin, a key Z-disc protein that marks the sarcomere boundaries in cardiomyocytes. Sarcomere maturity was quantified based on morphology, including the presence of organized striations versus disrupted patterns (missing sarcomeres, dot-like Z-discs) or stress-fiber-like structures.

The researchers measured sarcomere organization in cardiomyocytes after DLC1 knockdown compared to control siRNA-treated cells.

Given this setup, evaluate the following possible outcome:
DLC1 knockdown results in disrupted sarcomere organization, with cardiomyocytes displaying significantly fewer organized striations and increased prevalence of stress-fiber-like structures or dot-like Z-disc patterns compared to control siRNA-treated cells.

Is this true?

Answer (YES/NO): YES